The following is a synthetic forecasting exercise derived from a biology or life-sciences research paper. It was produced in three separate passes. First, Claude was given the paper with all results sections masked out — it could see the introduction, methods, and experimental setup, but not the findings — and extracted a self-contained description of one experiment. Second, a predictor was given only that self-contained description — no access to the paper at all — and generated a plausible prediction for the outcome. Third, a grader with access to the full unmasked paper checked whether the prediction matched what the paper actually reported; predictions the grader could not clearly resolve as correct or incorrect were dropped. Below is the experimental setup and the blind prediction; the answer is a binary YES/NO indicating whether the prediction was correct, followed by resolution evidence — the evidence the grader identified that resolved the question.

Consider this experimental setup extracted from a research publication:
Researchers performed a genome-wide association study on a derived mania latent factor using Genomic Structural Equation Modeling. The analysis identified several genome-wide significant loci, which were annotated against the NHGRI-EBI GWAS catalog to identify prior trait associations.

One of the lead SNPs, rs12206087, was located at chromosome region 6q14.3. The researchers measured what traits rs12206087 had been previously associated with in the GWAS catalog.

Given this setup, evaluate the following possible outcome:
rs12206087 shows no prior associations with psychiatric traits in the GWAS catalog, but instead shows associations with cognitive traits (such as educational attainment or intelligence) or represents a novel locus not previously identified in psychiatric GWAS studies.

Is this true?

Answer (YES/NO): YES